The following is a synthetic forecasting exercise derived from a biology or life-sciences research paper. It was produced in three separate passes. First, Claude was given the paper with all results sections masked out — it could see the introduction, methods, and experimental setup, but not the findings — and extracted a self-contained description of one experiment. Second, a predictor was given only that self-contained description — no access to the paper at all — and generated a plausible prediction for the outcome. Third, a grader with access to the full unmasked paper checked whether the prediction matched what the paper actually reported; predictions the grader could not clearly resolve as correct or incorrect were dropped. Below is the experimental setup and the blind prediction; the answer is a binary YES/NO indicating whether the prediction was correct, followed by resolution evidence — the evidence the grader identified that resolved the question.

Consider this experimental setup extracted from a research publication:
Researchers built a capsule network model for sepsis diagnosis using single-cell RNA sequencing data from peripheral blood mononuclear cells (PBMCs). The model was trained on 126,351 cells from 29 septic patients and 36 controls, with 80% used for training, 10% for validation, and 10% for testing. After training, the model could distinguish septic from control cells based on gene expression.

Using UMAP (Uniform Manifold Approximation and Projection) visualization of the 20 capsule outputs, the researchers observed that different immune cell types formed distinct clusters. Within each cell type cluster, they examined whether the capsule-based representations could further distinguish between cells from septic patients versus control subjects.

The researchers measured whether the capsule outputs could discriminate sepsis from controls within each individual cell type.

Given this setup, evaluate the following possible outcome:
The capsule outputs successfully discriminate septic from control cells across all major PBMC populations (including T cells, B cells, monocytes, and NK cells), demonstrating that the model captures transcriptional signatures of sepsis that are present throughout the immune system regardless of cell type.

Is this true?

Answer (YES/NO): YES